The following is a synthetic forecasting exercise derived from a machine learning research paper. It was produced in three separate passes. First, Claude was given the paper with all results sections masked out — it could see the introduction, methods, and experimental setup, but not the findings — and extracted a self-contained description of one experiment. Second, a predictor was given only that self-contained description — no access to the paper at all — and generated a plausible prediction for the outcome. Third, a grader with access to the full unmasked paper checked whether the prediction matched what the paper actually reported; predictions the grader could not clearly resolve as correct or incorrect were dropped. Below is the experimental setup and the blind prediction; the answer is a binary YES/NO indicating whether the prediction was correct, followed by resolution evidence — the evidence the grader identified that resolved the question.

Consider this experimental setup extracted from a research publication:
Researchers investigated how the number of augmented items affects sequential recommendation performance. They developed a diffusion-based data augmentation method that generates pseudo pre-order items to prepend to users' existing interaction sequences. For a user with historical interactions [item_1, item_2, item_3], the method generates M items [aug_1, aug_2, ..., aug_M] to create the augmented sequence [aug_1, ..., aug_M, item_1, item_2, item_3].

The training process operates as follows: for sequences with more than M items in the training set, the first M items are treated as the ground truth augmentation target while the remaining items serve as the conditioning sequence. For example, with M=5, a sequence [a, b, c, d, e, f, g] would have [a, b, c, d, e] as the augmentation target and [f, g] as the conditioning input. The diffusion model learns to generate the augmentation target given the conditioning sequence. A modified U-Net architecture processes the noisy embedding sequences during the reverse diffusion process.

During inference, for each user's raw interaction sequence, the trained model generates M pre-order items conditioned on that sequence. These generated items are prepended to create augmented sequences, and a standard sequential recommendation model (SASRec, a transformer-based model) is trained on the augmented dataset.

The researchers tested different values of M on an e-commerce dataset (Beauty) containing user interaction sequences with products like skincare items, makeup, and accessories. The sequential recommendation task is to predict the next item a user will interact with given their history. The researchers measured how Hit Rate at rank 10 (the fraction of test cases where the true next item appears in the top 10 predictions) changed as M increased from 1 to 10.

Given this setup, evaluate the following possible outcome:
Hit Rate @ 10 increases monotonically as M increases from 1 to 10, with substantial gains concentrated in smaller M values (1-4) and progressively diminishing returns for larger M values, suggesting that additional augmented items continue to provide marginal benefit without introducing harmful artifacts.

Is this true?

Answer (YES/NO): NO